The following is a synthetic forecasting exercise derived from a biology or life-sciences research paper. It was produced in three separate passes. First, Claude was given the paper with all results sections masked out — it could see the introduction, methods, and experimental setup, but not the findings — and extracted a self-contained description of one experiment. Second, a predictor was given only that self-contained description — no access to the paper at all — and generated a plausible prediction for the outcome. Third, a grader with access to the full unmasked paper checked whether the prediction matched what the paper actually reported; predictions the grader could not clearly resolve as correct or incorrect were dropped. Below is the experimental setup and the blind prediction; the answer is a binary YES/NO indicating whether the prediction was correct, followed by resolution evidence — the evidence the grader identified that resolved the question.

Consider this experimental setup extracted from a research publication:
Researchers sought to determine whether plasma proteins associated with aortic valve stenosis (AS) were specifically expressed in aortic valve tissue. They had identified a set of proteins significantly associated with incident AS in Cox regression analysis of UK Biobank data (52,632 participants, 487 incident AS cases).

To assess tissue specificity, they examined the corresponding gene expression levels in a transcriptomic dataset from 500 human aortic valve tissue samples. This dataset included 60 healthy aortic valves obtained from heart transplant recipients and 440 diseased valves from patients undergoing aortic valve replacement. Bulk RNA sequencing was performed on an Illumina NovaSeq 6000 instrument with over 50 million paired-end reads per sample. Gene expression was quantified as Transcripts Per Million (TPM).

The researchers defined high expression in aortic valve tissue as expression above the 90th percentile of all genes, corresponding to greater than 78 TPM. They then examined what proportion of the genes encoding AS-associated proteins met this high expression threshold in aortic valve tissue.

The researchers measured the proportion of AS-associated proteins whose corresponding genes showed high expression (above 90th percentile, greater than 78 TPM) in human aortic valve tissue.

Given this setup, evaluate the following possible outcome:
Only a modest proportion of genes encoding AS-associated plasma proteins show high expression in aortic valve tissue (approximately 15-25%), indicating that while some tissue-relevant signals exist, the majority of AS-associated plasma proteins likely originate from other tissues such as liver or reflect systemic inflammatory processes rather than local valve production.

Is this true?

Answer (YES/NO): YES